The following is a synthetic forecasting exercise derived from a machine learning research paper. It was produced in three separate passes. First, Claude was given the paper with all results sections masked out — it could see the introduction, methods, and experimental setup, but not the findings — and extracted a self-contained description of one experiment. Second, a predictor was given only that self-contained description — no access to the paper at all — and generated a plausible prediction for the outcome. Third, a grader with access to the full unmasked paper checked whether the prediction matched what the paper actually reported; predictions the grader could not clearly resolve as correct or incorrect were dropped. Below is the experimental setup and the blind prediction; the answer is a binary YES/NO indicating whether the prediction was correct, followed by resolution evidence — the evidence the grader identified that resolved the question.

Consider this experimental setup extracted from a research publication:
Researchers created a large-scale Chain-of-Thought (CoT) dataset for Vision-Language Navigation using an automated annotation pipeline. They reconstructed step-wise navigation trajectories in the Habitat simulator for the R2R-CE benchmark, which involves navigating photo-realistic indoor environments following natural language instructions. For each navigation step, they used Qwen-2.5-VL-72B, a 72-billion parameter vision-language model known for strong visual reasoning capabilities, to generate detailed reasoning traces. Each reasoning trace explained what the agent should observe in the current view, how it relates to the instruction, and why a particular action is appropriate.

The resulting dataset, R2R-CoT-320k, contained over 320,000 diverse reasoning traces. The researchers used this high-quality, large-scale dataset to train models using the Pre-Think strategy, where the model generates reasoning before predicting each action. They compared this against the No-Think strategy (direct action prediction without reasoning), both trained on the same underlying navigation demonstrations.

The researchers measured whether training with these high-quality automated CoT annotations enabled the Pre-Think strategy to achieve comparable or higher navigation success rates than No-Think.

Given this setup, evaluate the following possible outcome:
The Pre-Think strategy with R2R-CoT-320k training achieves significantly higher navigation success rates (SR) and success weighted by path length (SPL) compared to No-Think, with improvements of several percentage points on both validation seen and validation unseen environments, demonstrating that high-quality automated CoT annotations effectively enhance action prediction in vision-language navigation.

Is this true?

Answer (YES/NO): NO